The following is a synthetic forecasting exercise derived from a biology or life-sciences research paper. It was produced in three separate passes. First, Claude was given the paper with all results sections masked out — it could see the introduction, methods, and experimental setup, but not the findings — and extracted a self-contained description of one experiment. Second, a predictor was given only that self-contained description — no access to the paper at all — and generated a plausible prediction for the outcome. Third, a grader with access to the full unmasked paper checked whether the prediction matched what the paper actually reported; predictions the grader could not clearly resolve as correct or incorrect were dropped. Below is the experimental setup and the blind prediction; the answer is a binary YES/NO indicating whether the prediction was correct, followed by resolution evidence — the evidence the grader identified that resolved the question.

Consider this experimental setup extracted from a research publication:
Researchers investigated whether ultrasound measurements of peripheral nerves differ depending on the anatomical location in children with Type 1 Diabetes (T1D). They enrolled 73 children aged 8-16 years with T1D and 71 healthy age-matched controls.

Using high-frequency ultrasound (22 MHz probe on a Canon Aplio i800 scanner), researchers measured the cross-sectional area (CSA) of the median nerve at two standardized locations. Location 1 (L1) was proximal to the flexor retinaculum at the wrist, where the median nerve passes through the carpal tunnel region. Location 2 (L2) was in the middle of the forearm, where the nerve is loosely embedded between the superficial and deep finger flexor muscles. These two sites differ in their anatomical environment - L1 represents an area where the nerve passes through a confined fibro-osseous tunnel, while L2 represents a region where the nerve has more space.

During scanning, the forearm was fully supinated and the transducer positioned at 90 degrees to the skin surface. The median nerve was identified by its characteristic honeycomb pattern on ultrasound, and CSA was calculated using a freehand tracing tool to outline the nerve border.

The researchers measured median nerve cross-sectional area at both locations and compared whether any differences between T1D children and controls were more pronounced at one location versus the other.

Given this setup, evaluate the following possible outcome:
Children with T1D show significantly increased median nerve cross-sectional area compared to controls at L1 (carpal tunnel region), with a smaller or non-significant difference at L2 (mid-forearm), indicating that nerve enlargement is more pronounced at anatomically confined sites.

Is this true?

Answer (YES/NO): NO